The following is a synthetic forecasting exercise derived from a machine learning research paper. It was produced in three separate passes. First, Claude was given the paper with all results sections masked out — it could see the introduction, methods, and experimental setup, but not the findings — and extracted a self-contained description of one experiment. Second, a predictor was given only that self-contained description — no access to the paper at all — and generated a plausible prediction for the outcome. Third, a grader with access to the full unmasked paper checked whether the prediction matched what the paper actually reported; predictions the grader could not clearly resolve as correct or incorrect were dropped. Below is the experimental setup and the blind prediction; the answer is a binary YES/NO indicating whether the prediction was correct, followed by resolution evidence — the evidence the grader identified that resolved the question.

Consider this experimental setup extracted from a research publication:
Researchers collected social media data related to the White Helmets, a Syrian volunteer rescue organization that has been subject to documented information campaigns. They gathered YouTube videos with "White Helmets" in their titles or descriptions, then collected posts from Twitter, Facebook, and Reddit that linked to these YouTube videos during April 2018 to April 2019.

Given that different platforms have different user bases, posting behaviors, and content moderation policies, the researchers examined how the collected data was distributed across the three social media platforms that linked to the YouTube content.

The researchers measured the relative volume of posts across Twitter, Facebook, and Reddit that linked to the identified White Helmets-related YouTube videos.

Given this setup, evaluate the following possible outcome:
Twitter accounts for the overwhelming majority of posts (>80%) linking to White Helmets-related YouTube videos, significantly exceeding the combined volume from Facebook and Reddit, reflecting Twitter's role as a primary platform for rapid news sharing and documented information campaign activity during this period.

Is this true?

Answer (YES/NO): YES